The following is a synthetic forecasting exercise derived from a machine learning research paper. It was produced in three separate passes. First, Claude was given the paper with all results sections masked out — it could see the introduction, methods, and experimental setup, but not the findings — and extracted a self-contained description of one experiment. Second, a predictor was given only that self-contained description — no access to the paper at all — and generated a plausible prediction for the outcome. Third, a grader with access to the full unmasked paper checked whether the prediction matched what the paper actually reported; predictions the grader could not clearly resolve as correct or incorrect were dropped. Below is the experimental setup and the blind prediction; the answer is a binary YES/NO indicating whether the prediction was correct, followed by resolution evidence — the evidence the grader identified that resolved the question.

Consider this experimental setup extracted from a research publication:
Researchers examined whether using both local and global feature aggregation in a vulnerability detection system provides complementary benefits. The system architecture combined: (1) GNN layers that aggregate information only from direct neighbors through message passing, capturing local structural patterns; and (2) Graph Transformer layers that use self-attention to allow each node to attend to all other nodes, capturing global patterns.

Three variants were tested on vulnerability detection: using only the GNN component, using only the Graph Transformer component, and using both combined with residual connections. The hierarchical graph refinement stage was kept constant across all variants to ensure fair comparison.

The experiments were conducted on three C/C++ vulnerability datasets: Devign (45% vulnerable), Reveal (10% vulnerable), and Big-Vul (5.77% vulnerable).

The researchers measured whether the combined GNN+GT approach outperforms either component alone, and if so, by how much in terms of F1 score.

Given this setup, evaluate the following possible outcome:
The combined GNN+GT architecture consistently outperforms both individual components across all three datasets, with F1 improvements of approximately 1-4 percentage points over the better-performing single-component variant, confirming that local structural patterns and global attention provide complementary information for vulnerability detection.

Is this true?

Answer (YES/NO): YES